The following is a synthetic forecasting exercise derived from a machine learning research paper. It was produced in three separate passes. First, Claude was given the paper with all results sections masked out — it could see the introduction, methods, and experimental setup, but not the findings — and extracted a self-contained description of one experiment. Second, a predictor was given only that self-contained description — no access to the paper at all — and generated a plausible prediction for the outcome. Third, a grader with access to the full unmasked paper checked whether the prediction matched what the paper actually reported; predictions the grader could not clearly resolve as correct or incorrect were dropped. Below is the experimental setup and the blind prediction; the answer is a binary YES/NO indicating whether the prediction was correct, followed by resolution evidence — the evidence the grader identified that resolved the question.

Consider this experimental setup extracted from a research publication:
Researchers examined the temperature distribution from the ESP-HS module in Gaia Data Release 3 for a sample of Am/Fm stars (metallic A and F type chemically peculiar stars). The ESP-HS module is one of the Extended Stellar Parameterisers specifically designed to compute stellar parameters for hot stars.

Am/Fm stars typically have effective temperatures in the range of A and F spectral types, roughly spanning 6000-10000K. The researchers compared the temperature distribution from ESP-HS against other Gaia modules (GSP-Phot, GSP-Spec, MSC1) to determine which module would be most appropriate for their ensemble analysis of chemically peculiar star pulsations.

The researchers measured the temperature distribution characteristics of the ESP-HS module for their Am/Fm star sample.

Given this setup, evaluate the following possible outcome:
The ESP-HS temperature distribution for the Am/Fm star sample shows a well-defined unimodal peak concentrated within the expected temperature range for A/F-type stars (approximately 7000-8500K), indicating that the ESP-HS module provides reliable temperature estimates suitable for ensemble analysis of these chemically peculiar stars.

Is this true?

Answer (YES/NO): NO